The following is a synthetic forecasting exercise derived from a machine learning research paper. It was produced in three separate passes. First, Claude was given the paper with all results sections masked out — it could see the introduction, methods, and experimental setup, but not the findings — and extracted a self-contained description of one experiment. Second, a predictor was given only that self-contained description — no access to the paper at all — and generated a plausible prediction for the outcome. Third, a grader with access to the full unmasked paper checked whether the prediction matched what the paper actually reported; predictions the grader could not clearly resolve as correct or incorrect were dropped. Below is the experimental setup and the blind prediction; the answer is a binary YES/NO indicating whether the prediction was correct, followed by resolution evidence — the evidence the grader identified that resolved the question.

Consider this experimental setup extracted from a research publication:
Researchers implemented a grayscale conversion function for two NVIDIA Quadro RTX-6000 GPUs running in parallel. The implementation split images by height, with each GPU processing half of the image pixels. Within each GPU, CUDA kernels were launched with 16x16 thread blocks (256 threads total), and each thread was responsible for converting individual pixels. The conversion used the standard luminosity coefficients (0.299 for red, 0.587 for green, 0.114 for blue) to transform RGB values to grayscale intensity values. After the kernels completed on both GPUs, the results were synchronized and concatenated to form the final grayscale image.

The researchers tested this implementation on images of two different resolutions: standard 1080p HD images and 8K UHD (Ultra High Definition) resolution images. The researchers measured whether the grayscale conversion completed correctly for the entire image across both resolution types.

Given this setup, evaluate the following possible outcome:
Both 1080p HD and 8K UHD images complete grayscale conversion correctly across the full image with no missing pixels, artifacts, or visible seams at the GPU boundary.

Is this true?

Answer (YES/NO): NO